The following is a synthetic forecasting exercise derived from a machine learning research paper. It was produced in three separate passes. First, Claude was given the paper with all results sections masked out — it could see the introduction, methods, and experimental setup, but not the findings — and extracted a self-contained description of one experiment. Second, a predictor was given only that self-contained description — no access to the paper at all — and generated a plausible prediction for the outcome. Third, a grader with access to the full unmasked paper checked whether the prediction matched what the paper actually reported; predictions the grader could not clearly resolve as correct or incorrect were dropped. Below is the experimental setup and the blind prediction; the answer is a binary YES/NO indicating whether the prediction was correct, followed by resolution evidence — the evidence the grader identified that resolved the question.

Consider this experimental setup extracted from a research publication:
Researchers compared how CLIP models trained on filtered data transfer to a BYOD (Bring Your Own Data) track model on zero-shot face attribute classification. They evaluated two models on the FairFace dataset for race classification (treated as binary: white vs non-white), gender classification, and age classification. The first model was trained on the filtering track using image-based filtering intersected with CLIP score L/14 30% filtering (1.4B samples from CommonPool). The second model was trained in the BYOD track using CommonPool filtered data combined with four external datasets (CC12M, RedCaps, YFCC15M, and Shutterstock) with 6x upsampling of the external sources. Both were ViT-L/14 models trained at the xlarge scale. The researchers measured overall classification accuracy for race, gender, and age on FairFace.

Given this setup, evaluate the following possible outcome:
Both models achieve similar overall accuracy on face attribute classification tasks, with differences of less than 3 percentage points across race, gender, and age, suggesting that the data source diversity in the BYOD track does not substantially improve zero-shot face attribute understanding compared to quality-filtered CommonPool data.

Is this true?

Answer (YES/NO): NO